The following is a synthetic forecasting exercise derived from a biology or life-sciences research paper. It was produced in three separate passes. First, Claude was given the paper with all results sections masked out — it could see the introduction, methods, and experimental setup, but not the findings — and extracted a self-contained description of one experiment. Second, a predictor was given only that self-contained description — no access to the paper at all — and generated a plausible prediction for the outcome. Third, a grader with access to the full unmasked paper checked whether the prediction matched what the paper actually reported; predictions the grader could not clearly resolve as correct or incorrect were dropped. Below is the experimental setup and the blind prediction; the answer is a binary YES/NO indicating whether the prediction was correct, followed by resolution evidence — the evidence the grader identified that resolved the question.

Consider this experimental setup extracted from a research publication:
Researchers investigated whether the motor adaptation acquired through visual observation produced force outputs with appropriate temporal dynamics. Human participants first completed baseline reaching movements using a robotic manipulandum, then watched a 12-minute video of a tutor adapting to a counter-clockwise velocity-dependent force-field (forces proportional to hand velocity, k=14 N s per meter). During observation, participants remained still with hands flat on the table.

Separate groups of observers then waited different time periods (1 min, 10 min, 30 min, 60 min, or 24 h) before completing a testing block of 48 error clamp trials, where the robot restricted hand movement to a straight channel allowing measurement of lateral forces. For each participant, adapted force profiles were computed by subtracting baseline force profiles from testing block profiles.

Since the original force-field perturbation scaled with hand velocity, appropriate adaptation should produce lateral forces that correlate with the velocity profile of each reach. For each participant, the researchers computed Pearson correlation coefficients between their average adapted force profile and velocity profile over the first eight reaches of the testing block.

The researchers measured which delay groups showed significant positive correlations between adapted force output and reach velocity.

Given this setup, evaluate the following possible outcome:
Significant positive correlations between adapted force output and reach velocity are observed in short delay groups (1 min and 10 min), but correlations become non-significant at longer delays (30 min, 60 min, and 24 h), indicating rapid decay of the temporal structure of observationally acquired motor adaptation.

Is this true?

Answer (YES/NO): NO